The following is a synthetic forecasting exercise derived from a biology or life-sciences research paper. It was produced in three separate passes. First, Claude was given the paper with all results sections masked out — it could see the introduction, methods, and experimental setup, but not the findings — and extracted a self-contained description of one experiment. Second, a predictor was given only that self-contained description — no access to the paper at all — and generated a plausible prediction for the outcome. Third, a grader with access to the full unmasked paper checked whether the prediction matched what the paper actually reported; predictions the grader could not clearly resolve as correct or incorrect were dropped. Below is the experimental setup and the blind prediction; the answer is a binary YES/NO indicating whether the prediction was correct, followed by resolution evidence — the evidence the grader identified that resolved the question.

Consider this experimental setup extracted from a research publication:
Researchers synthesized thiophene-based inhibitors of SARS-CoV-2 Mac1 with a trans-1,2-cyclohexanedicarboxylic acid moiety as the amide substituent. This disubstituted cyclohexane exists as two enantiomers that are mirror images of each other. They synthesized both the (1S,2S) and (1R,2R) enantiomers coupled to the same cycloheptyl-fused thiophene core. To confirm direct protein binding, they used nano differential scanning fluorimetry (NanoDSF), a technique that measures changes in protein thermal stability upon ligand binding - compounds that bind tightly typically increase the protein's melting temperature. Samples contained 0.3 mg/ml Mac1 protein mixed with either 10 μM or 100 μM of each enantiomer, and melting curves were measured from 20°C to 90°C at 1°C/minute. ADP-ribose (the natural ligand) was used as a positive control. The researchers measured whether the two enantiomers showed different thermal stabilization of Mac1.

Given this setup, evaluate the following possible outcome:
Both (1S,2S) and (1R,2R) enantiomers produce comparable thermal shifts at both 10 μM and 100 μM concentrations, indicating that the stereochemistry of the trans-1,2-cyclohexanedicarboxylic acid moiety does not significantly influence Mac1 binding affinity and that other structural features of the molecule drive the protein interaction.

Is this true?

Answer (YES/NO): NO